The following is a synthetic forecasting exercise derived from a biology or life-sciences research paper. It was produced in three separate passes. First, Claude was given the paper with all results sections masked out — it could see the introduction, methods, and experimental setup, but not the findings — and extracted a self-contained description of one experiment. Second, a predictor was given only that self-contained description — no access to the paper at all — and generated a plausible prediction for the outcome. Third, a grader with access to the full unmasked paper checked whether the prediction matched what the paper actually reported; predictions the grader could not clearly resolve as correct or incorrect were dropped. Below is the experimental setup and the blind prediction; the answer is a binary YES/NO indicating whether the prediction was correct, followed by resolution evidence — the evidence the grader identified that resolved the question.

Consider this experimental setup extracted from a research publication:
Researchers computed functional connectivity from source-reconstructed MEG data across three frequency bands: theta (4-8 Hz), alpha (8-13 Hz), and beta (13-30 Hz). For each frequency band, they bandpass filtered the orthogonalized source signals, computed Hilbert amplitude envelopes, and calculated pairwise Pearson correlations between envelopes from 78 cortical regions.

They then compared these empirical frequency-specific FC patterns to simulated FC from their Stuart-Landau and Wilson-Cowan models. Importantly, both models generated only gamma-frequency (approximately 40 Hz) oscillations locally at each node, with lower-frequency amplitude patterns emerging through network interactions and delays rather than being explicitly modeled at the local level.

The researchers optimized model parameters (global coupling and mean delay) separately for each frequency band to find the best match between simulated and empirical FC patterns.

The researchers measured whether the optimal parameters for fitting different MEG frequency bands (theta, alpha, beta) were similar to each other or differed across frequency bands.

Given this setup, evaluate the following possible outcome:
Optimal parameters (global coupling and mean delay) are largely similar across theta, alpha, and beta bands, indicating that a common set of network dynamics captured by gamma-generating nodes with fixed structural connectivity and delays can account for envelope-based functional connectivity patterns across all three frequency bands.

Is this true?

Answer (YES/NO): NO